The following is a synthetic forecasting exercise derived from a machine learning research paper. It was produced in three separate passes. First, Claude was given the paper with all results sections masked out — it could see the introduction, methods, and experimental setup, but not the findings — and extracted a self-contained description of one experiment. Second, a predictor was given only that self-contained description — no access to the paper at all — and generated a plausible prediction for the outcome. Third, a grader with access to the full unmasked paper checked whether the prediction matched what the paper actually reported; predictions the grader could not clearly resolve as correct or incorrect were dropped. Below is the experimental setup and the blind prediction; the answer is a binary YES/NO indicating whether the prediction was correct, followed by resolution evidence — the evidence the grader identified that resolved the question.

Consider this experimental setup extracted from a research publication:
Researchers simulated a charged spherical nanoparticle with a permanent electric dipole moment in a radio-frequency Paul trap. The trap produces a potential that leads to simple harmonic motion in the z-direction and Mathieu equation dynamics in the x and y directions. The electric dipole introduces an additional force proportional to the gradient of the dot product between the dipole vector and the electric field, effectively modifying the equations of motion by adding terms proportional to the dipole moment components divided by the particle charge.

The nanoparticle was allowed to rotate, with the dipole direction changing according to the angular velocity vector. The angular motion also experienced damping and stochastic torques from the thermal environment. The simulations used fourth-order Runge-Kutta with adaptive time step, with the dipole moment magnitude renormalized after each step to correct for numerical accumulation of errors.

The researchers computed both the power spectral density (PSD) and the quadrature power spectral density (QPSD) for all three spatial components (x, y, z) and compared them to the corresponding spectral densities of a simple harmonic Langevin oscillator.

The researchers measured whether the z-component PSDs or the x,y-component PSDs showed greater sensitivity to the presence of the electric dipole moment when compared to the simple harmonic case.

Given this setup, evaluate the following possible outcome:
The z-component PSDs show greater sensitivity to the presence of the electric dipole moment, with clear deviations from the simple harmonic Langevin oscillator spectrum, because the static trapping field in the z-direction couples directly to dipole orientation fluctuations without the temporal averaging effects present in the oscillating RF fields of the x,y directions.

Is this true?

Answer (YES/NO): NO